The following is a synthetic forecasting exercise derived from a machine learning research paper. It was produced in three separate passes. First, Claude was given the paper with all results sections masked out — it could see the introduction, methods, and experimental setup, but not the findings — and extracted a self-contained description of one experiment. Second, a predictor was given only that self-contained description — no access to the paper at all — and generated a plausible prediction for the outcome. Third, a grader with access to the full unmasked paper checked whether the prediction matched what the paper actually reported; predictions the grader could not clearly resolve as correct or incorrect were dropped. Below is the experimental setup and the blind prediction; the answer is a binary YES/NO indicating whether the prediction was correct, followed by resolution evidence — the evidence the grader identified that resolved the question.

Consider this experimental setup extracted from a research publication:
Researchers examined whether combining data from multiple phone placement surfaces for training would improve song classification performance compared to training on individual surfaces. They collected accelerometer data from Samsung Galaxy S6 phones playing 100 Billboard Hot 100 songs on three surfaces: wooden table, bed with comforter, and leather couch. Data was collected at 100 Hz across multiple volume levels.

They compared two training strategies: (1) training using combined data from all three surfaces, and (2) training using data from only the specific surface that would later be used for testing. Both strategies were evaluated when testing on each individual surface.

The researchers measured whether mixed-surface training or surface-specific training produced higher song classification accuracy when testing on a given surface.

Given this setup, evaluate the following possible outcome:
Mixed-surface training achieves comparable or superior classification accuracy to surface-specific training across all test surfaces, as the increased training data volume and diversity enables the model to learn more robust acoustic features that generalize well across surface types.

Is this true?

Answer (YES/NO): NO